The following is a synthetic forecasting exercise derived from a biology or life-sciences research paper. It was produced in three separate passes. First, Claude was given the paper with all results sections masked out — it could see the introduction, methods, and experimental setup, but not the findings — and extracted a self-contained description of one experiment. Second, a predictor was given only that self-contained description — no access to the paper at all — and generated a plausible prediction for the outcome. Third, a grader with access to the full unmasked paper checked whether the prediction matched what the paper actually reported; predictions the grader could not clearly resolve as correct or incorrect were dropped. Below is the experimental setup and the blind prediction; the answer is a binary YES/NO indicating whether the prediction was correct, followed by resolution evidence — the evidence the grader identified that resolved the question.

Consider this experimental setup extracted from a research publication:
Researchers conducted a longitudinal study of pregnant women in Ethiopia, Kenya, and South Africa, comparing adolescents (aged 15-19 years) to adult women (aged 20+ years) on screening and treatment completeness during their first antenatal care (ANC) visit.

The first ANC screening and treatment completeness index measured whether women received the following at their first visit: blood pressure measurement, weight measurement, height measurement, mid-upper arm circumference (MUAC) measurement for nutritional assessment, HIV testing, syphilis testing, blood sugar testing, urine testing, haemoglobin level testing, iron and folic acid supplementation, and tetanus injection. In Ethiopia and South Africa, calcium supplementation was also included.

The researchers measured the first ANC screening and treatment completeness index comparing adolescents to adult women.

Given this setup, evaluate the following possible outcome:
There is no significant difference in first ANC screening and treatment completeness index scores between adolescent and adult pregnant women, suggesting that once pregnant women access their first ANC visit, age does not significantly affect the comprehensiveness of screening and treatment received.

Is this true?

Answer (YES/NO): NO